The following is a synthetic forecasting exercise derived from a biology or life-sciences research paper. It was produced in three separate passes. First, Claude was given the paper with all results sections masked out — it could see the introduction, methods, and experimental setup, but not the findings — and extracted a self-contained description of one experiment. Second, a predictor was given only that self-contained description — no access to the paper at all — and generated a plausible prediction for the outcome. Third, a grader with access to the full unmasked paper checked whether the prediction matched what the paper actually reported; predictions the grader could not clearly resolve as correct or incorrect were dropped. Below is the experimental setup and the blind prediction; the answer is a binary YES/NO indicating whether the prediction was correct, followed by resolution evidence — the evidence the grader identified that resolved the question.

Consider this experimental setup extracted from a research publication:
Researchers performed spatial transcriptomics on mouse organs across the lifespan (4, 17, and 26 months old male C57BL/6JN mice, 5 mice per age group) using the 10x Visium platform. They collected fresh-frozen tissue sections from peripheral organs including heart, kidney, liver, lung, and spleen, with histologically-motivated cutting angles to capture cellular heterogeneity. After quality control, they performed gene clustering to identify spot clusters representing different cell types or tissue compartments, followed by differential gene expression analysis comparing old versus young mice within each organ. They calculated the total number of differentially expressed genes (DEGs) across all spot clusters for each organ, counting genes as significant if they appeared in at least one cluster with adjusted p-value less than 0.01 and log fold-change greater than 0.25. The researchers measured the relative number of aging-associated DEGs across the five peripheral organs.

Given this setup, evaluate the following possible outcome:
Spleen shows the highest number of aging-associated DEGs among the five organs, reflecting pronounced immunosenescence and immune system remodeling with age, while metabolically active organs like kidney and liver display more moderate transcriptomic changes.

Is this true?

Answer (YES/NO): NO